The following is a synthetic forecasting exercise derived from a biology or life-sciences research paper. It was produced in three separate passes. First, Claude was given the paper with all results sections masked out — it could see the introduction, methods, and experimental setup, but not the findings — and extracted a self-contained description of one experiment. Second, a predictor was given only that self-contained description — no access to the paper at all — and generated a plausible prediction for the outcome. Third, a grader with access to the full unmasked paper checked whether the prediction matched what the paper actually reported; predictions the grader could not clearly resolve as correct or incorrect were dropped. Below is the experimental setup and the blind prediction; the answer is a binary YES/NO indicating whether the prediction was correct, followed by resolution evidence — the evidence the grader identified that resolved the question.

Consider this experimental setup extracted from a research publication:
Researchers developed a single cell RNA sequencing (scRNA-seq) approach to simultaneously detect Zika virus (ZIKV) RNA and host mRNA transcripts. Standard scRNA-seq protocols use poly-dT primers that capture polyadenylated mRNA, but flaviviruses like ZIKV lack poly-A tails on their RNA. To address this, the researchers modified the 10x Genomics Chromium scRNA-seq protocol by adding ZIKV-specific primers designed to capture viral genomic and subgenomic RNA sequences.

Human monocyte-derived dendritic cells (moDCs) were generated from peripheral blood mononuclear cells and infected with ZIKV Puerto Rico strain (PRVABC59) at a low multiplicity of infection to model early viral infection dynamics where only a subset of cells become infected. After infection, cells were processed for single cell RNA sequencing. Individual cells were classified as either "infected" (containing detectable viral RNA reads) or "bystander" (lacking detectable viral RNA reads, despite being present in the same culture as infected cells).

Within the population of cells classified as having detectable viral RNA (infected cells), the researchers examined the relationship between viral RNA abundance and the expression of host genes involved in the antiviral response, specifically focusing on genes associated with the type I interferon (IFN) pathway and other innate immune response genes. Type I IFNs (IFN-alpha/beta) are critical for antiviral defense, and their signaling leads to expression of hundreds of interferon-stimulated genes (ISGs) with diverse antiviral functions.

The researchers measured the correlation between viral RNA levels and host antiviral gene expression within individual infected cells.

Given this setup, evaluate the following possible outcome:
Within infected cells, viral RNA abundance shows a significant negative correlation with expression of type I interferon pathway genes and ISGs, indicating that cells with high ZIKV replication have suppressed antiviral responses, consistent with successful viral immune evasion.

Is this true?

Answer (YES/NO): YES